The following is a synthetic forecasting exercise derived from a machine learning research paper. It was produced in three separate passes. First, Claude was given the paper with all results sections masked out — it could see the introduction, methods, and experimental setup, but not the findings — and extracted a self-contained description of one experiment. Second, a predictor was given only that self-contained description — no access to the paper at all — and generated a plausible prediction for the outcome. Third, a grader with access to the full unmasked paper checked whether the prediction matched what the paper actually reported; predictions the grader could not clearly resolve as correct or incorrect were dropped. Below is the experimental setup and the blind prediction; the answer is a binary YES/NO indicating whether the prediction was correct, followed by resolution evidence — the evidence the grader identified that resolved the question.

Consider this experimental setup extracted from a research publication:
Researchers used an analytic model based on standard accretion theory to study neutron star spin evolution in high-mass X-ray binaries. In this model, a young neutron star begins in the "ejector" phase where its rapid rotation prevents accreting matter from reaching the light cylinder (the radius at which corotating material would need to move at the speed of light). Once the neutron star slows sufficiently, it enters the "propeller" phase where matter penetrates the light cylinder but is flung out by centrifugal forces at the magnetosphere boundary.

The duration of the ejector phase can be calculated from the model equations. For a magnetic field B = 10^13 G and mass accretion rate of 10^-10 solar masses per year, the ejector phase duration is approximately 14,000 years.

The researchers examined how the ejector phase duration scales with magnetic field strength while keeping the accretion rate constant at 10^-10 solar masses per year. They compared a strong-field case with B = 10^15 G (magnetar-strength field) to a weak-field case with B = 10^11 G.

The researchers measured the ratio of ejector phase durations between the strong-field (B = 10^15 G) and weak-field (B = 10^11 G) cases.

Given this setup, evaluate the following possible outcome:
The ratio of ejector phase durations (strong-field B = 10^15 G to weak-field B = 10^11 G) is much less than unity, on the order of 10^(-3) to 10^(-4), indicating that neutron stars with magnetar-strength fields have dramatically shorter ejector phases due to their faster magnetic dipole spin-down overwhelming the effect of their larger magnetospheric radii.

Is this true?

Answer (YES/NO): YES